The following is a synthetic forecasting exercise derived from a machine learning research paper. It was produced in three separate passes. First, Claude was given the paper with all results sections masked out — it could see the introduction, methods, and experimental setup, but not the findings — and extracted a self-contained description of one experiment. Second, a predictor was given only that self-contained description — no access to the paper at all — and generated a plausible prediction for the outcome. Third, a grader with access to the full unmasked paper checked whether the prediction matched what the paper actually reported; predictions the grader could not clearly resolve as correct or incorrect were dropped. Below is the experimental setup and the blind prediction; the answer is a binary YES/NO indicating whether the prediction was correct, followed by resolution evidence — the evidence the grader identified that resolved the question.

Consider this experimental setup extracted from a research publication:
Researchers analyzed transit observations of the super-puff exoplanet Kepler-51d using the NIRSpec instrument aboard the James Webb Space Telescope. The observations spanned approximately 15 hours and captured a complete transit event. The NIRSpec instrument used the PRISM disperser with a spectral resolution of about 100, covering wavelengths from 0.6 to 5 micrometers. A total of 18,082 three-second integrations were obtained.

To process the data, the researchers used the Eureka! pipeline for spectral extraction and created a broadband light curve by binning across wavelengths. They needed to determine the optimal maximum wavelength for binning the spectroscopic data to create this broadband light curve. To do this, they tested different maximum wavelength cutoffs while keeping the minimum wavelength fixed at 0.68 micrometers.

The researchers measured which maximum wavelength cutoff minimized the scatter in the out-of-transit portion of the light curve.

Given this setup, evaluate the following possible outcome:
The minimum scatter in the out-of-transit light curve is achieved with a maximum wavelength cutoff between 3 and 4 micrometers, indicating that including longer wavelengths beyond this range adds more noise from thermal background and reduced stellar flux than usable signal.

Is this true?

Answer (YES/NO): NO